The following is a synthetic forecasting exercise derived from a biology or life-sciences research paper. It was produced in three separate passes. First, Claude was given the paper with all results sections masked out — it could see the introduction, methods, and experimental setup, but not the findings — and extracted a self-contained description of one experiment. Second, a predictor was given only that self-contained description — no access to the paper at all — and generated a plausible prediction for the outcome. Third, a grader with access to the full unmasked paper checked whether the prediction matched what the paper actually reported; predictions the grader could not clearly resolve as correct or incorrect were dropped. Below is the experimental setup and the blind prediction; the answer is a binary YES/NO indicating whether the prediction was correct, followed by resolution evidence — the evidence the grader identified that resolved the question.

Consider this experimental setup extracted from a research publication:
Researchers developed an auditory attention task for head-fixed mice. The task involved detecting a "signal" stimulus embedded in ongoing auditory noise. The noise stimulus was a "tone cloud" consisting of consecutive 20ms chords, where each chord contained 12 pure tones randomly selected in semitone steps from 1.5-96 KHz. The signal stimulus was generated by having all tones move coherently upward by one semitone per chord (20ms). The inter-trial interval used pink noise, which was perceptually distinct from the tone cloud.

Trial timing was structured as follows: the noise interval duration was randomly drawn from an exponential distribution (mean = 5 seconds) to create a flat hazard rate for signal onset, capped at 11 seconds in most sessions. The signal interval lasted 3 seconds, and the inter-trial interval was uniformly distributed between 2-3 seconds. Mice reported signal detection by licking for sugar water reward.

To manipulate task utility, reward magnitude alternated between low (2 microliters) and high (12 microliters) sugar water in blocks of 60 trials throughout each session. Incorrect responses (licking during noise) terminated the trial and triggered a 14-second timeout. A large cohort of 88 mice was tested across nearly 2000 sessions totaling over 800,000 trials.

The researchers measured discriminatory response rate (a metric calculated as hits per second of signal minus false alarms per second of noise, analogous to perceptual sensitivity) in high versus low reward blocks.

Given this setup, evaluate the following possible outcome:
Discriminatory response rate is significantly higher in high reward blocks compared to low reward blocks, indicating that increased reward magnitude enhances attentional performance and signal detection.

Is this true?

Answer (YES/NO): YES